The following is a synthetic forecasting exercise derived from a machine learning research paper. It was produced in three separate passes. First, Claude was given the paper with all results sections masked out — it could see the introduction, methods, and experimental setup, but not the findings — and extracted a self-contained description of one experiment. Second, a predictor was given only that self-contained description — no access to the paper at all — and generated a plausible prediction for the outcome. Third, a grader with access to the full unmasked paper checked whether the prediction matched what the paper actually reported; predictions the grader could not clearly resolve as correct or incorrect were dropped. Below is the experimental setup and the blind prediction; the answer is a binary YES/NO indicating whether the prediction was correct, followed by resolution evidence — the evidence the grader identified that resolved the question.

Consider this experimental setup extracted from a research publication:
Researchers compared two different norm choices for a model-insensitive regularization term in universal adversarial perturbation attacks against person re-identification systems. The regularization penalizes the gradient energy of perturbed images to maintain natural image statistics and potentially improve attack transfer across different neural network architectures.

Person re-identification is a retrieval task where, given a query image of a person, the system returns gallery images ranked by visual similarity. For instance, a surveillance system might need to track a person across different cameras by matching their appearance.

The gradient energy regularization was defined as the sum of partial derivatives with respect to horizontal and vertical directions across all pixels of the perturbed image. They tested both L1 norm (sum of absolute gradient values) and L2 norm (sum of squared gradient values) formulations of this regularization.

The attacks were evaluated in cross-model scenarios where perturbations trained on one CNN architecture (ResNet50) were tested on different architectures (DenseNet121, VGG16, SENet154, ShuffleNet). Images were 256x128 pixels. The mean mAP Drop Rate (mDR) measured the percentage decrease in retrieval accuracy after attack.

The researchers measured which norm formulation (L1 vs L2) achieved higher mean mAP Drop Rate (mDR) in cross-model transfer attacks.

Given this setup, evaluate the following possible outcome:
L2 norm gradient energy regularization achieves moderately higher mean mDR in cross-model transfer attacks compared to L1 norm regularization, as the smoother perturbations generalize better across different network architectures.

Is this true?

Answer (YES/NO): YES